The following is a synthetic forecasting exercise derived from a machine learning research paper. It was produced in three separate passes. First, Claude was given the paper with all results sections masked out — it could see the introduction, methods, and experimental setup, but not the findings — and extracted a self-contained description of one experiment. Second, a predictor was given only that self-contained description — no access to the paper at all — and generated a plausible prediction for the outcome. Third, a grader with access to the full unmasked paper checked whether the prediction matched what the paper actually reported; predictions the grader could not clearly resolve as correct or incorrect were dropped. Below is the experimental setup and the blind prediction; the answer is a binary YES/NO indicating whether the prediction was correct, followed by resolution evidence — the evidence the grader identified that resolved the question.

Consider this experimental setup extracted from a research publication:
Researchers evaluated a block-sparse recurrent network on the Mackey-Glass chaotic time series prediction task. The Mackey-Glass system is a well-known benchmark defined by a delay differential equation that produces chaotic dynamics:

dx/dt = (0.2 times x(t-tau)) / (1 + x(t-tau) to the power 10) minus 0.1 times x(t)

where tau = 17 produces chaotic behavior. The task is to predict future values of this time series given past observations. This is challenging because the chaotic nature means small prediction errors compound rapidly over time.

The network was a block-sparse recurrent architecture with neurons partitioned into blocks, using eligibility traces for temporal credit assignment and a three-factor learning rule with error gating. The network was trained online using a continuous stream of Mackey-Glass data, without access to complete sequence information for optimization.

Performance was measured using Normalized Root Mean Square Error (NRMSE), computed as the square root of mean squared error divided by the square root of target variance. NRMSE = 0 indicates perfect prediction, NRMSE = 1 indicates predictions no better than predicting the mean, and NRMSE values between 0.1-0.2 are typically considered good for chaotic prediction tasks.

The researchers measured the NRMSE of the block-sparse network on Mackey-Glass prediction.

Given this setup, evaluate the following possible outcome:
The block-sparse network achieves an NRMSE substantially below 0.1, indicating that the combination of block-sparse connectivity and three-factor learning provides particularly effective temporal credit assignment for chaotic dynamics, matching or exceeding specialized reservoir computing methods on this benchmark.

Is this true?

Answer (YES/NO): NO